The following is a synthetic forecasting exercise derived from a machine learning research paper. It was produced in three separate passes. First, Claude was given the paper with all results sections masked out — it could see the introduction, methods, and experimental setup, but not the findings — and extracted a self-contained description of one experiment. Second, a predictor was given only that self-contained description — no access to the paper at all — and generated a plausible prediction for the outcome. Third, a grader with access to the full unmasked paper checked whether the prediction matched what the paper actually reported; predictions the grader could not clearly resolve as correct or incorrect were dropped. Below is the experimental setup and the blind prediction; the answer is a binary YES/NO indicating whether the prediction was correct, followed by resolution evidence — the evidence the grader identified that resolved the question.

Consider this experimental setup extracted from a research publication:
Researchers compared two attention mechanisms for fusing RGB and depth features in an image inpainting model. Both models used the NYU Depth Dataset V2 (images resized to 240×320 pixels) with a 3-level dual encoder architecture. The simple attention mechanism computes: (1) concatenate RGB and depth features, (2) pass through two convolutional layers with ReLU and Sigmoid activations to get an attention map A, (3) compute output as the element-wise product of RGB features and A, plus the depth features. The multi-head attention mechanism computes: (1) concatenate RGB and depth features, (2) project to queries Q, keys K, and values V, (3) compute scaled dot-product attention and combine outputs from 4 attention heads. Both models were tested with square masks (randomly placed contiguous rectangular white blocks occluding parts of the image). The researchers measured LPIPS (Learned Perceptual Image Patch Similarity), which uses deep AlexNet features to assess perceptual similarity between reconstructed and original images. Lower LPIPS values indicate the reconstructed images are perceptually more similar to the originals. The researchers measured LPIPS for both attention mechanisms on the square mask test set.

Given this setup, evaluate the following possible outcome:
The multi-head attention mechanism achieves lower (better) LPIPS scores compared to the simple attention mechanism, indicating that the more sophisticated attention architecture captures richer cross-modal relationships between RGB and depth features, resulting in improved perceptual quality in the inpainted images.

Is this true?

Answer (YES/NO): YES